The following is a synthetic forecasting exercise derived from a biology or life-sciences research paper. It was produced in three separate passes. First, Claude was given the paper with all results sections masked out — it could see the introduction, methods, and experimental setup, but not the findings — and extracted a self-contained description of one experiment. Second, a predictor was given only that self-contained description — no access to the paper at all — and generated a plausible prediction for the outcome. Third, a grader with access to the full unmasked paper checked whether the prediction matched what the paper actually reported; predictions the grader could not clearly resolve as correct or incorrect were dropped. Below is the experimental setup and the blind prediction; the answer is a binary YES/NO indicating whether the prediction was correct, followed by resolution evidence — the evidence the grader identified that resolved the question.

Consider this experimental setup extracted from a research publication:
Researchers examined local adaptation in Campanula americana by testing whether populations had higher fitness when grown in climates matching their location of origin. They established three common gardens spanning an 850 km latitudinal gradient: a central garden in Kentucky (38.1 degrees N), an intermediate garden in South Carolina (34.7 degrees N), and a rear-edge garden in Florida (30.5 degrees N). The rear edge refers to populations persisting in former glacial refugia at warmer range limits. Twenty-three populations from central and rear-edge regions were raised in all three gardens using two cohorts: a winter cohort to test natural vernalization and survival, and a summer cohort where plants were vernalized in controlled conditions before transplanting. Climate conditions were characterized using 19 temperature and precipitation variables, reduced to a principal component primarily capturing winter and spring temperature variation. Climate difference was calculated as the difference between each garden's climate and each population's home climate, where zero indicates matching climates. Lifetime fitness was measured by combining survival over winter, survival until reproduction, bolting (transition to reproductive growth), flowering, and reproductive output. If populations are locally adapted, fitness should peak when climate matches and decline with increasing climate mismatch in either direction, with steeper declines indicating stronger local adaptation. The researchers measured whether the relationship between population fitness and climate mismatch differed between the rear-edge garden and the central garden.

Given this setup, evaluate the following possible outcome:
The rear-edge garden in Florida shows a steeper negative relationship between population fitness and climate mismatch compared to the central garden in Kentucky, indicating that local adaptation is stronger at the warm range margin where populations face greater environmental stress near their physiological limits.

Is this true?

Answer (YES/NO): YES